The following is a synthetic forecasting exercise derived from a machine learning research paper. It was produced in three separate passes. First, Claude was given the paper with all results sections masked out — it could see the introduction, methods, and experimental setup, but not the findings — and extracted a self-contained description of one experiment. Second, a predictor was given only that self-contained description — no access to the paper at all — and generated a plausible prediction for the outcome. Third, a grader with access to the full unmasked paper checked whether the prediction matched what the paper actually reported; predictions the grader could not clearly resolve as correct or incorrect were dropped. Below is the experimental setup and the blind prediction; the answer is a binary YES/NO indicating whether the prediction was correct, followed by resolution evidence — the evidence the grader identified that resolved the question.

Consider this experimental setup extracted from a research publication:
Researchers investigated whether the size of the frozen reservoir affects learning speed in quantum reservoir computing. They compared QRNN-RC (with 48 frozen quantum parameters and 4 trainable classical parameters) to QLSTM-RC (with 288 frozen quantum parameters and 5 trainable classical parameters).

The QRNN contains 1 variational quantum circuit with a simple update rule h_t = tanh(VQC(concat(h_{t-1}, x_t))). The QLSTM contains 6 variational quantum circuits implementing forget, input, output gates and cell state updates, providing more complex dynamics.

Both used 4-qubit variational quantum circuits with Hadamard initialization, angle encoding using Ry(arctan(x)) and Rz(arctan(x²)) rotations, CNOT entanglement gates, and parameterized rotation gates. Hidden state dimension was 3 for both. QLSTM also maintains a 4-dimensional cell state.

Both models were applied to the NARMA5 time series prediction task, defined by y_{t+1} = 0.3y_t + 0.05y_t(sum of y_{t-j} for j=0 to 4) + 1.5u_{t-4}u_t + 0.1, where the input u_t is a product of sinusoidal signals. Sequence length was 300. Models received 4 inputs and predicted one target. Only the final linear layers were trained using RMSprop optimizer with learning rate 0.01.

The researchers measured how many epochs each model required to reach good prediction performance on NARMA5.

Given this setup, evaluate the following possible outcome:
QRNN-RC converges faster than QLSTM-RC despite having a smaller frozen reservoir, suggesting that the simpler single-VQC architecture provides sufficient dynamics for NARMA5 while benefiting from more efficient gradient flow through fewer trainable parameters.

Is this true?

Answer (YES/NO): NO